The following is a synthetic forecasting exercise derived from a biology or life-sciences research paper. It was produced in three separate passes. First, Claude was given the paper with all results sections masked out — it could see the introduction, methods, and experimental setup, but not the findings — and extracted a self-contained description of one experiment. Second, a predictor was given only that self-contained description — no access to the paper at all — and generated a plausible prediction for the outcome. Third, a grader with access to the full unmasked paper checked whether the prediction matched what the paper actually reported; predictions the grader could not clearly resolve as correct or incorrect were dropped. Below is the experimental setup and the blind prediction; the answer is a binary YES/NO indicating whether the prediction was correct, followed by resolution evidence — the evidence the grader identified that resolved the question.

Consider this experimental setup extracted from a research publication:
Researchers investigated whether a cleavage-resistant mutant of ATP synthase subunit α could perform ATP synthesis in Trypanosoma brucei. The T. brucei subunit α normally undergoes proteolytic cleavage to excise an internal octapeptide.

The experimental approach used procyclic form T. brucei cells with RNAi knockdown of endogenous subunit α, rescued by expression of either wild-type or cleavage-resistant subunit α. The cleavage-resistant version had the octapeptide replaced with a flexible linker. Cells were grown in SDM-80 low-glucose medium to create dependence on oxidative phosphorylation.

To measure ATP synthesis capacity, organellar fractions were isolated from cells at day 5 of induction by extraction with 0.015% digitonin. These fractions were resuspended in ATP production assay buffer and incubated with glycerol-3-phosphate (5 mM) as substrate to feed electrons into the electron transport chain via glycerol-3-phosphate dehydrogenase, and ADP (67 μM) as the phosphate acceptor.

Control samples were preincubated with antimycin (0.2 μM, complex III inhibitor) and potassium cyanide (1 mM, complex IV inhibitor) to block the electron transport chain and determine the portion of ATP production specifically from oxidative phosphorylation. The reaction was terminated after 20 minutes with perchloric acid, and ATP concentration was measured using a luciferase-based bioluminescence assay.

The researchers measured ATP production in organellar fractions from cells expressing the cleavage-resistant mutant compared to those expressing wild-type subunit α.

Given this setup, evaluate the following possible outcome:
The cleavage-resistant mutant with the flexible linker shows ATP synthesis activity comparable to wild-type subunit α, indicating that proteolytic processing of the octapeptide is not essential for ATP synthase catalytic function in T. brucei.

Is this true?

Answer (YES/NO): YES